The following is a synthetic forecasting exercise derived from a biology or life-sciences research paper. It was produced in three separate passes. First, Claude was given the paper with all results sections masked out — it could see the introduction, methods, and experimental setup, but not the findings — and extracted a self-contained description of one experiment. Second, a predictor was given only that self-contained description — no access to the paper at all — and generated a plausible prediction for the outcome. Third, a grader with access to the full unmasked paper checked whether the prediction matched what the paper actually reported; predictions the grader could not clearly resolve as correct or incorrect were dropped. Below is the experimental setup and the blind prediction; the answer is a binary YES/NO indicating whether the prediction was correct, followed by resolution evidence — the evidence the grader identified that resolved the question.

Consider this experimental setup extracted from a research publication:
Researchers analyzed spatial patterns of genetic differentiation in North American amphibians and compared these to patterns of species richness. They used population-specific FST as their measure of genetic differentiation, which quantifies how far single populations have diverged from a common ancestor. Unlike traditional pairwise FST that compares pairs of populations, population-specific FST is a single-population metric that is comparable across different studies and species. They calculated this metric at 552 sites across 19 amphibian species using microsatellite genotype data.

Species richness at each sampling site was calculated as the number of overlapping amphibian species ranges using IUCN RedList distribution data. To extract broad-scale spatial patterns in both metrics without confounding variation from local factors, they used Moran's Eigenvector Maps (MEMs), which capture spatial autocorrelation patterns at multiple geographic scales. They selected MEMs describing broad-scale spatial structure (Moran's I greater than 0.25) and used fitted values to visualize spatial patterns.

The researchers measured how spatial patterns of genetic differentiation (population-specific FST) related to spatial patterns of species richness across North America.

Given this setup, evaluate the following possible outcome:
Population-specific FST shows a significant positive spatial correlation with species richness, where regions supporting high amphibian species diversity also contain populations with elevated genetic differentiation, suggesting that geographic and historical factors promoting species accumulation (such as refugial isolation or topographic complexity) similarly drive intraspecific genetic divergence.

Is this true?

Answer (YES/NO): YES